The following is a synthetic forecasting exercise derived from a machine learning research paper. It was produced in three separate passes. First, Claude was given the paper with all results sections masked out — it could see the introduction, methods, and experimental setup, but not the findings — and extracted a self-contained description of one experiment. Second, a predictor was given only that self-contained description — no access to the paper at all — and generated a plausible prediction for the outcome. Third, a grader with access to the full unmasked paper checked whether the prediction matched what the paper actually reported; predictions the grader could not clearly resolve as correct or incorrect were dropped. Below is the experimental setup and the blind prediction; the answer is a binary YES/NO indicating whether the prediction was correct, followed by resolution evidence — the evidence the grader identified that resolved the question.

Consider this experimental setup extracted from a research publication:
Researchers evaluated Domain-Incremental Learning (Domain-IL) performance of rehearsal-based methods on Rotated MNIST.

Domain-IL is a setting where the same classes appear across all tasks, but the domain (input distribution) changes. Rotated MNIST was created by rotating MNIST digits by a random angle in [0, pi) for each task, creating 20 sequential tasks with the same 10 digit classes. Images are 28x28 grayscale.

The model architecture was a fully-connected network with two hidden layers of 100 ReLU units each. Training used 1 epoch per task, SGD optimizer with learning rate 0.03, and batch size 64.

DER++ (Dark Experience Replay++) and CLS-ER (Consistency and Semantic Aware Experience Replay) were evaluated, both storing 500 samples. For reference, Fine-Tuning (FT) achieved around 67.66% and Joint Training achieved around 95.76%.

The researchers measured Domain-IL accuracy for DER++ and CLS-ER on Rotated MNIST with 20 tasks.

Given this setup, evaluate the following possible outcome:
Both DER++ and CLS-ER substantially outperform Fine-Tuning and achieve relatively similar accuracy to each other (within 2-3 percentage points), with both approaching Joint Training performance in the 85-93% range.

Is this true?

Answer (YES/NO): NO